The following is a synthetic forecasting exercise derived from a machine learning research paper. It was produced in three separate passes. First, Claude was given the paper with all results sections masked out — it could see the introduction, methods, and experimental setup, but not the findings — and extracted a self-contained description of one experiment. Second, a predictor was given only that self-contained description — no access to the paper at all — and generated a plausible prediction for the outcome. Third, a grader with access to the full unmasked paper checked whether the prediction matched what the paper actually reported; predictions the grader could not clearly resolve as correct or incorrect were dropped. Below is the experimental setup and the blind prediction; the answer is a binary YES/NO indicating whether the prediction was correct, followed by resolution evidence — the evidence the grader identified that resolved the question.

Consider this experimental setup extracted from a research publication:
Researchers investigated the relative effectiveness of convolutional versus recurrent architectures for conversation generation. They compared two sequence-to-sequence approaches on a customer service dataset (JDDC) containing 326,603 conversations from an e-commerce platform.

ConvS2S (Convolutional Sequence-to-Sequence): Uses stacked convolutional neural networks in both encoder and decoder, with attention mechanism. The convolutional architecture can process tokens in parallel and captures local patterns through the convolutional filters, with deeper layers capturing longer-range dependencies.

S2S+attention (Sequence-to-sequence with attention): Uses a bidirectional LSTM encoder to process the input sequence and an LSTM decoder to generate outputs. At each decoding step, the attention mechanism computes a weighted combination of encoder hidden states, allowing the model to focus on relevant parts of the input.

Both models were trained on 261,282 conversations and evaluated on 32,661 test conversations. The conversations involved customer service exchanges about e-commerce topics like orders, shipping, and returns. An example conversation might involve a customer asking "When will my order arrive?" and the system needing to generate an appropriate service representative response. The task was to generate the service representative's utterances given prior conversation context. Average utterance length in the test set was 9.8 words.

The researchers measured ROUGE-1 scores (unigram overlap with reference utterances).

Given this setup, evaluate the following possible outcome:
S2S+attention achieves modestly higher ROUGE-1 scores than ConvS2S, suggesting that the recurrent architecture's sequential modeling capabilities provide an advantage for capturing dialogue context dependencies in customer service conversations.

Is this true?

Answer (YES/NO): YES